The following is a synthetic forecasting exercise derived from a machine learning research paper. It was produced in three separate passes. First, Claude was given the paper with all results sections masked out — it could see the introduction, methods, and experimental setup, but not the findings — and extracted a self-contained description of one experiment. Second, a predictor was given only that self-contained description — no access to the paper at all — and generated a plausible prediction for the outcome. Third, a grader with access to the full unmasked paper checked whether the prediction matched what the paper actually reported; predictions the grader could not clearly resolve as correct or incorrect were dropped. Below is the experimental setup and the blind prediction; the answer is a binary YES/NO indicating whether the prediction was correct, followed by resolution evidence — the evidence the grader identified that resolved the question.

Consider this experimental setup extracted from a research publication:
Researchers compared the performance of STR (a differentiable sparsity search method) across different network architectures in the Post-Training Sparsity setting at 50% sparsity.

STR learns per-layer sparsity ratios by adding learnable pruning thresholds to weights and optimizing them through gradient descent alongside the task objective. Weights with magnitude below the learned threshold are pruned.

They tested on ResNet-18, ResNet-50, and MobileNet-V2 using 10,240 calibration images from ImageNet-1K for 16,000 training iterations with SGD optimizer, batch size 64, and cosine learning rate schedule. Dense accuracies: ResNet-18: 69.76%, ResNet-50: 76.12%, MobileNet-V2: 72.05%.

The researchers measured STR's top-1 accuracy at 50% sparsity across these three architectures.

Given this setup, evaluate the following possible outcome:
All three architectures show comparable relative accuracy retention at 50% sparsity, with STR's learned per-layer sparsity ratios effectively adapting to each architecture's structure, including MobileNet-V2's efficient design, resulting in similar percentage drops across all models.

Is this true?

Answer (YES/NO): NO